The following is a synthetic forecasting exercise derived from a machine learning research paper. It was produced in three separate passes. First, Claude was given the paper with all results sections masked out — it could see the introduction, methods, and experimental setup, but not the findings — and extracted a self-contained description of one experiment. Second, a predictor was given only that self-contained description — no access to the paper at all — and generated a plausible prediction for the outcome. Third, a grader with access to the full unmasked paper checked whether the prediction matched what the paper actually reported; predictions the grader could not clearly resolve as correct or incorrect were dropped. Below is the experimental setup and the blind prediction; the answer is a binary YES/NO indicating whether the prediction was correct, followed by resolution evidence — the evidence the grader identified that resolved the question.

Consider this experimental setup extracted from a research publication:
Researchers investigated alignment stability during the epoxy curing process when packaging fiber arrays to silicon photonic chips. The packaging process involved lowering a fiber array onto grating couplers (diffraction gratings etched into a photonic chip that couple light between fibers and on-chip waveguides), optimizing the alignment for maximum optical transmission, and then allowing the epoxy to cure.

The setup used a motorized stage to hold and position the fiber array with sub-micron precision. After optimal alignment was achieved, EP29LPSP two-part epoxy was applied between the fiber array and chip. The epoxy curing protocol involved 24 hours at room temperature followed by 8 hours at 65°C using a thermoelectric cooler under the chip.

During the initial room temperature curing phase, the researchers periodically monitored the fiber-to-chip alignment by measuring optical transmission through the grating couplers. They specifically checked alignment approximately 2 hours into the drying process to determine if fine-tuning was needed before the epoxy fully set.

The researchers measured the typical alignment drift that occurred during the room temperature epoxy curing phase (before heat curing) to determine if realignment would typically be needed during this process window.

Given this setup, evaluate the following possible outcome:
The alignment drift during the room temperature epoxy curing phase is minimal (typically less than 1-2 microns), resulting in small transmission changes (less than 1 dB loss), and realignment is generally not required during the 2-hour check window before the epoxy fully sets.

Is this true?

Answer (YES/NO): YES